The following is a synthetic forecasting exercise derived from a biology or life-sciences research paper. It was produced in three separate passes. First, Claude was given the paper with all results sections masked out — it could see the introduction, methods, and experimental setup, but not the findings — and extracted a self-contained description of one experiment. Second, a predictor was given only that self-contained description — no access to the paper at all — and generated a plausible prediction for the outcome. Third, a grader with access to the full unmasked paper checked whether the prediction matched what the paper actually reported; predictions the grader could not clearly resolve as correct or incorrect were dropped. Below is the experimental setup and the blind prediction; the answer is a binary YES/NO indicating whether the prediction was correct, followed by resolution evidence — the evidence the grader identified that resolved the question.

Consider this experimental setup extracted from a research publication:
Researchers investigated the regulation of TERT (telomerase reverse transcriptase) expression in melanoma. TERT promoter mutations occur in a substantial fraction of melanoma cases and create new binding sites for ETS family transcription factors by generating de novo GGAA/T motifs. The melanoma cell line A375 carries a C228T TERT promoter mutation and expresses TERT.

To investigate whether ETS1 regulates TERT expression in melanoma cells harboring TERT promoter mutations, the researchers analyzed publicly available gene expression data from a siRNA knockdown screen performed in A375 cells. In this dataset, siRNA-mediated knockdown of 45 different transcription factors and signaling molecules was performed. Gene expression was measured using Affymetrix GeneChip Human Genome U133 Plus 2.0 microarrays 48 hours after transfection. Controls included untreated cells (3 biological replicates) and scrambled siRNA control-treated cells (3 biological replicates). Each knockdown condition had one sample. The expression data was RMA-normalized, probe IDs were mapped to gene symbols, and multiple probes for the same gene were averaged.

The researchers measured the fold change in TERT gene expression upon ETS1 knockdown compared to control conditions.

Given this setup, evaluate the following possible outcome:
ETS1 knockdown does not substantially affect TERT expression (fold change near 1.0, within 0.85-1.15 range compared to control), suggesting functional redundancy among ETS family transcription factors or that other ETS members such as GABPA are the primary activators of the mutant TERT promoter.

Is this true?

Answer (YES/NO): NO